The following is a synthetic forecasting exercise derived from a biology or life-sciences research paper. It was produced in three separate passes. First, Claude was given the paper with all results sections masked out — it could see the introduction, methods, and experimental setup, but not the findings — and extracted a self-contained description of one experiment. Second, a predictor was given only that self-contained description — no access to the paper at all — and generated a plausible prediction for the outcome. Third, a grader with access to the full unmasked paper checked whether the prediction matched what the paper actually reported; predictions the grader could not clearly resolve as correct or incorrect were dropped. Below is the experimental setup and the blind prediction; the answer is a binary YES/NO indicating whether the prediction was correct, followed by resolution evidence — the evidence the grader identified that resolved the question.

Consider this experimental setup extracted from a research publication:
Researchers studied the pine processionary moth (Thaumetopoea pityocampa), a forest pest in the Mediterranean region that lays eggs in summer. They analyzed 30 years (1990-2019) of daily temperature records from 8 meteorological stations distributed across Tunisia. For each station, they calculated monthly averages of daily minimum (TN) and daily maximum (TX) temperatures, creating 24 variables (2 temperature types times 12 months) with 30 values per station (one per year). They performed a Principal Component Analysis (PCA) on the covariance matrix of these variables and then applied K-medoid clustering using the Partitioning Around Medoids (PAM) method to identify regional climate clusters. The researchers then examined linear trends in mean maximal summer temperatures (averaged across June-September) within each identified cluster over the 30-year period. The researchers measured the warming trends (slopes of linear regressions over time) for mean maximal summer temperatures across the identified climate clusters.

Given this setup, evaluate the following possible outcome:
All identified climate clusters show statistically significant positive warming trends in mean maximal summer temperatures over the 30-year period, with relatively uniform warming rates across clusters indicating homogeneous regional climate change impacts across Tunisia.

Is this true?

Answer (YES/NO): NO